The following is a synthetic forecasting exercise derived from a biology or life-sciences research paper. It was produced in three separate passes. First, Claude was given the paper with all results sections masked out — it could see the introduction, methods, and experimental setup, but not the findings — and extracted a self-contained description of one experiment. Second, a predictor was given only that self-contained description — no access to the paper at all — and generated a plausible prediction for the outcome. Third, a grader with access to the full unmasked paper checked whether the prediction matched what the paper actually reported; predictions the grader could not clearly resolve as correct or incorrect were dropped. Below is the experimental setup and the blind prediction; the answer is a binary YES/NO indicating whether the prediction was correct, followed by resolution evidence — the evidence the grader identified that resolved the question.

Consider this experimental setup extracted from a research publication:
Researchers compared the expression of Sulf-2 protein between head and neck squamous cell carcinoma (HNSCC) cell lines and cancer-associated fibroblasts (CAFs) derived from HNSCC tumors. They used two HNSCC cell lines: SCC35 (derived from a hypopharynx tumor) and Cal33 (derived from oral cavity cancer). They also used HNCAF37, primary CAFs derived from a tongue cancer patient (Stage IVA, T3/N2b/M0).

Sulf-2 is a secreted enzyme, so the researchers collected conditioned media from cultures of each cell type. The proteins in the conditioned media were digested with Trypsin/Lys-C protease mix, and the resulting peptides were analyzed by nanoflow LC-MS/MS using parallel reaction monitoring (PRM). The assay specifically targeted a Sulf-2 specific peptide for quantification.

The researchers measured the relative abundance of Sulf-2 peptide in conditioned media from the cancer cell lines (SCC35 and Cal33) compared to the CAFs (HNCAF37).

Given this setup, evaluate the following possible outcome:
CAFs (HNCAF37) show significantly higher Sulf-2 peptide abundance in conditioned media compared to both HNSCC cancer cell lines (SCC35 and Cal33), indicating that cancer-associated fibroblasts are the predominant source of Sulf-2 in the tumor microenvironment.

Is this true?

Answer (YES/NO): NO